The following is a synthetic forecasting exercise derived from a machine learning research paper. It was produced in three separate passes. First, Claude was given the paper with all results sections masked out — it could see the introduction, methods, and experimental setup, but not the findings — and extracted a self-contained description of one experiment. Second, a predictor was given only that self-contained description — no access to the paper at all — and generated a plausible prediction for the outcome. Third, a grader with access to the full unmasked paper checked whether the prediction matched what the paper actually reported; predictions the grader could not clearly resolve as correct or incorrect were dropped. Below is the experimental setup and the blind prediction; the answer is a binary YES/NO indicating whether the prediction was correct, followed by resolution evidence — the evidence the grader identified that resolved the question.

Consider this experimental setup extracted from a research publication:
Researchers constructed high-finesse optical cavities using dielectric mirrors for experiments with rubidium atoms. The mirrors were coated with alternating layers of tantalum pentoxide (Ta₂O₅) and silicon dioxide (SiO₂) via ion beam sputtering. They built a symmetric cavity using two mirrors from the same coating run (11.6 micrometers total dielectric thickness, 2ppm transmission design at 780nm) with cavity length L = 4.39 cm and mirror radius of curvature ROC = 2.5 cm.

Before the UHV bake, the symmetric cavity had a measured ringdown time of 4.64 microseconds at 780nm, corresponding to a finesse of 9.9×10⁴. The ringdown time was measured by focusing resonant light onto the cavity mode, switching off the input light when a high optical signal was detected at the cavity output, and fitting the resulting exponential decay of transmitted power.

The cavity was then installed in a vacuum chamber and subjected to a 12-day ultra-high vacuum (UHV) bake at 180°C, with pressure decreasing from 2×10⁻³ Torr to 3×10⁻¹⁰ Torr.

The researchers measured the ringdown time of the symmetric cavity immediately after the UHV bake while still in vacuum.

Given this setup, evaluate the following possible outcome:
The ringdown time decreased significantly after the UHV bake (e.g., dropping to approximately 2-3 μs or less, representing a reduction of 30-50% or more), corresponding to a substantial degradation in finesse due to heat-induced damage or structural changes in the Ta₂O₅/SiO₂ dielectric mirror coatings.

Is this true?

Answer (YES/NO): NO